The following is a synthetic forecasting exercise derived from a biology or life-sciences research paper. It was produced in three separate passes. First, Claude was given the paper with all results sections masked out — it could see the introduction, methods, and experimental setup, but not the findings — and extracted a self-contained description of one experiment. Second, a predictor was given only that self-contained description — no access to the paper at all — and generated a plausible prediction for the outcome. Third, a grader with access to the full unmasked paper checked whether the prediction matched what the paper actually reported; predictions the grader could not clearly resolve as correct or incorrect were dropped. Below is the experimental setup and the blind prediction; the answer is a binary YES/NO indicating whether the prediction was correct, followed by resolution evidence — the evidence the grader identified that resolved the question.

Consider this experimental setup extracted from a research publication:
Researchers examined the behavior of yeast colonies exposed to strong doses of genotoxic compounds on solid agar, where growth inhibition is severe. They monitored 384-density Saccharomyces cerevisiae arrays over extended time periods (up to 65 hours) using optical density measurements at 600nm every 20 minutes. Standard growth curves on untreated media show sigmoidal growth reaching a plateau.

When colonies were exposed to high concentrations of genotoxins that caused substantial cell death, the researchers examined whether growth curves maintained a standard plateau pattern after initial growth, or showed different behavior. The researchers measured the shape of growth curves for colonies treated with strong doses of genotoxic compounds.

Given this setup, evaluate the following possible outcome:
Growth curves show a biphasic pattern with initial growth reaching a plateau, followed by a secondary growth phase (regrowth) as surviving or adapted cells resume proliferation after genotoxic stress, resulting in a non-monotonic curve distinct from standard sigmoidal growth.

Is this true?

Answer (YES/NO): NO